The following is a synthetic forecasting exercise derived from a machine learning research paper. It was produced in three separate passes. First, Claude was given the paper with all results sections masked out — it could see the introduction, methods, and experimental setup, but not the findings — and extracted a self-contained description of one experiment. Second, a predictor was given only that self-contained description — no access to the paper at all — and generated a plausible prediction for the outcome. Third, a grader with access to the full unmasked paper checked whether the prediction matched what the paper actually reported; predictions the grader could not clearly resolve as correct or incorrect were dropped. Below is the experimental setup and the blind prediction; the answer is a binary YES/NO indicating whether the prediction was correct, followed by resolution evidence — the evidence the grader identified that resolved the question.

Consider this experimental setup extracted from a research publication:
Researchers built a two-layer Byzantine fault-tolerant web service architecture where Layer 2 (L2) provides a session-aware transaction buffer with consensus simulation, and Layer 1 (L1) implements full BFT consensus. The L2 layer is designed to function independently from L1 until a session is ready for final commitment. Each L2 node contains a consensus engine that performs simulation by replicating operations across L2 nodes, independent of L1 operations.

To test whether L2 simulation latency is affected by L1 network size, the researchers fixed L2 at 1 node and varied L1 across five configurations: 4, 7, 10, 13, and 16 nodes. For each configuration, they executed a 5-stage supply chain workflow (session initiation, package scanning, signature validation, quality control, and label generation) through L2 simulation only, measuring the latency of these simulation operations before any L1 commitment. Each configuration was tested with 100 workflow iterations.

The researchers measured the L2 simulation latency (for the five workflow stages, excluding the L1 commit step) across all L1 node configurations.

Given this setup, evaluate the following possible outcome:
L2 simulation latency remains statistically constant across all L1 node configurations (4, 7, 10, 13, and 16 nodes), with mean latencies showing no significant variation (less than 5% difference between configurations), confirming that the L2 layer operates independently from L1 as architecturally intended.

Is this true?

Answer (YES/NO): NO